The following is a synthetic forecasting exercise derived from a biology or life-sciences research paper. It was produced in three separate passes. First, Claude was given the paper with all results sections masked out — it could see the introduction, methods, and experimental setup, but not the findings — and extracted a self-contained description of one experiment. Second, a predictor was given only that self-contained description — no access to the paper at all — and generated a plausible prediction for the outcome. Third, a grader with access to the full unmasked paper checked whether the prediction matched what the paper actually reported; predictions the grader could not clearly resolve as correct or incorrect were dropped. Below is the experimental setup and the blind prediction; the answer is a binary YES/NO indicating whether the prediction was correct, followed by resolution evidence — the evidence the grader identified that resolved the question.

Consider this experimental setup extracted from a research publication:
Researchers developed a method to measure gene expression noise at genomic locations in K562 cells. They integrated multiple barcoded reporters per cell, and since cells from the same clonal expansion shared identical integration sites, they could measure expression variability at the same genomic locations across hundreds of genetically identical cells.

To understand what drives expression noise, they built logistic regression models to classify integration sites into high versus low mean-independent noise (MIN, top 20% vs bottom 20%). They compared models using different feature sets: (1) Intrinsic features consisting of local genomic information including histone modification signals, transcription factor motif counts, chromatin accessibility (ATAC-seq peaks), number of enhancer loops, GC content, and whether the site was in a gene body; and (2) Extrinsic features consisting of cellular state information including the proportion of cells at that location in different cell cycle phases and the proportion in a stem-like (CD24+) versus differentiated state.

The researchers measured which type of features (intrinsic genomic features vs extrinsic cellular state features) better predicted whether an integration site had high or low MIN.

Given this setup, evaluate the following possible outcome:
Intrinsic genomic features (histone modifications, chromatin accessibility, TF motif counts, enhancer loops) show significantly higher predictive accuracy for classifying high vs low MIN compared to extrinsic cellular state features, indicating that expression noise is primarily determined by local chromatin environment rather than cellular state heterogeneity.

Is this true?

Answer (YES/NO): NO